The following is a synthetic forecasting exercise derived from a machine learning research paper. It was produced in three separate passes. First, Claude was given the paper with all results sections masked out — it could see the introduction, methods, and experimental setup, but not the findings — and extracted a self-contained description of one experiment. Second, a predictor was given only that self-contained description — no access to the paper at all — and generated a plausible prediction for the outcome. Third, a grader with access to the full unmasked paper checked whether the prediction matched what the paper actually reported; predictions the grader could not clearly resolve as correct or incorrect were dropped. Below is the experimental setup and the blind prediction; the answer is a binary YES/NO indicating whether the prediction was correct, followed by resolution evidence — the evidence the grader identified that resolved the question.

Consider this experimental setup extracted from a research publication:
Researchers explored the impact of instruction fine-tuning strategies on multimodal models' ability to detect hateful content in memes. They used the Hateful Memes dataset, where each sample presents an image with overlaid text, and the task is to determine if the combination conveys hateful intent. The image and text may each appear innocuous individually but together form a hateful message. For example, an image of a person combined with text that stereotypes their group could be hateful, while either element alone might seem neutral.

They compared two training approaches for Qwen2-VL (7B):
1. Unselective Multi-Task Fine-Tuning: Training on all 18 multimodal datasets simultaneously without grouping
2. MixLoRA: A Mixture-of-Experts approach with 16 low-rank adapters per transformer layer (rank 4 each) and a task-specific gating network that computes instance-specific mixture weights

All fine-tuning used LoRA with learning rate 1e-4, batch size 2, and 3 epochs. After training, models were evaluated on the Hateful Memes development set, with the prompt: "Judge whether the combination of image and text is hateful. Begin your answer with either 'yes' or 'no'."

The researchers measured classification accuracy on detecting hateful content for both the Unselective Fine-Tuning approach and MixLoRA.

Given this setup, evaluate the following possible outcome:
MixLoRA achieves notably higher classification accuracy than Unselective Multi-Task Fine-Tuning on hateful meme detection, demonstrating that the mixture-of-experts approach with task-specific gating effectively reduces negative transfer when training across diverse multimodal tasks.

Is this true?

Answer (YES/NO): YES